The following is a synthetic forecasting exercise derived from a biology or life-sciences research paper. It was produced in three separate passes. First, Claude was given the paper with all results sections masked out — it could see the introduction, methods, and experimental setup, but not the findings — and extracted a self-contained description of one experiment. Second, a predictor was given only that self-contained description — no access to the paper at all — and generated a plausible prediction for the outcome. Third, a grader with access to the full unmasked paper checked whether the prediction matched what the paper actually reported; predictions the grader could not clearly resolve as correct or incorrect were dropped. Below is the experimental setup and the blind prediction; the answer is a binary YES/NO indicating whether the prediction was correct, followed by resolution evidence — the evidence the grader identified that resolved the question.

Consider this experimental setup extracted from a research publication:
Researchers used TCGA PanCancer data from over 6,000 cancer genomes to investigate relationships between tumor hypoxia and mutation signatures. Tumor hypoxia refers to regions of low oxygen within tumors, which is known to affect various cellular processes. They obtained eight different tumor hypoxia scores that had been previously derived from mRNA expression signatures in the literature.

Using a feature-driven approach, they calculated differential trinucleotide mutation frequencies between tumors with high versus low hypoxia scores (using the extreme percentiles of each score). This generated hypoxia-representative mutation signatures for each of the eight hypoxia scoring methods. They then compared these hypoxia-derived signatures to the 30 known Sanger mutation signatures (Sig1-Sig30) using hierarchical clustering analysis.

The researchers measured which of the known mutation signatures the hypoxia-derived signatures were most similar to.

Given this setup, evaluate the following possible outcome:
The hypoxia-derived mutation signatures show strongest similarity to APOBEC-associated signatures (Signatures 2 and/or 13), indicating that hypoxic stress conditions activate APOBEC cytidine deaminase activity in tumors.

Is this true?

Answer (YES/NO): YES